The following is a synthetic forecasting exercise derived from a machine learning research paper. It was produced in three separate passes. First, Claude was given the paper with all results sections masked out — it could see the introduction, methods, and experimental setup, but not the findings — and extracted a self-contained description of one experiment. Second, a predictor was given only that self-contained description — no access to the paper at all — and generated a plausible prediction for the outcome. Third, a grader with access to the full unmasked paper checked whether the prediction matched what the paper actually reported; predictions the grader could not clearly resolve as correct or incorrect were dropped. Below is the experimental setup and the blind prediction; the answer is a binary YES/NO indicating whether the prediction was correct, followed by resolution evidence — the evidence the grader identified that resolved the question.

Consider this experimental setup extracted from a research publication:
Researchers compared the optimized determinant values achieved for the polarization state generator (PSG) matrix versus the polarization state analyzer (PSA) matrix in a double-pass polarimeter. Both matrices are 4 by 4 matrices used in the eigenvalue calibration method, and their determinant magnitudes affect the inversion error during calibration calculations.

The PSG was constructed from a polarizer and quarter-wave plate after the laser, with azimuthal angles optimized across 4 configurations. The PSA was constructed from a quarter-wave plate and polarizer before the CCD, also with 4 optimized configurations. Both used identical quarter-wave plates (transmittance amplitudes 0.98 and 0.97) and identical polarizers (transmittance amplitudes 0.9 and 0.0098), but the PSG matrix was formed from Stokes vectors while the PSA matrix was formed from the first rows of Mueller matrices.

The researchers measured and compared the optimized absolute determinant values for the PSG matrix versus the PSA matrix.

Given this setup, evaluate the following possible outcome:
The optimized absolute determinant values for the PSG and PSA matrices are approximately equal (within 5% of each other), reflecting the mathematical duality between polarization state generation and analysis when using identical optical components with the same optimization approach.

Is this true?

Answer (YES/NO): NO